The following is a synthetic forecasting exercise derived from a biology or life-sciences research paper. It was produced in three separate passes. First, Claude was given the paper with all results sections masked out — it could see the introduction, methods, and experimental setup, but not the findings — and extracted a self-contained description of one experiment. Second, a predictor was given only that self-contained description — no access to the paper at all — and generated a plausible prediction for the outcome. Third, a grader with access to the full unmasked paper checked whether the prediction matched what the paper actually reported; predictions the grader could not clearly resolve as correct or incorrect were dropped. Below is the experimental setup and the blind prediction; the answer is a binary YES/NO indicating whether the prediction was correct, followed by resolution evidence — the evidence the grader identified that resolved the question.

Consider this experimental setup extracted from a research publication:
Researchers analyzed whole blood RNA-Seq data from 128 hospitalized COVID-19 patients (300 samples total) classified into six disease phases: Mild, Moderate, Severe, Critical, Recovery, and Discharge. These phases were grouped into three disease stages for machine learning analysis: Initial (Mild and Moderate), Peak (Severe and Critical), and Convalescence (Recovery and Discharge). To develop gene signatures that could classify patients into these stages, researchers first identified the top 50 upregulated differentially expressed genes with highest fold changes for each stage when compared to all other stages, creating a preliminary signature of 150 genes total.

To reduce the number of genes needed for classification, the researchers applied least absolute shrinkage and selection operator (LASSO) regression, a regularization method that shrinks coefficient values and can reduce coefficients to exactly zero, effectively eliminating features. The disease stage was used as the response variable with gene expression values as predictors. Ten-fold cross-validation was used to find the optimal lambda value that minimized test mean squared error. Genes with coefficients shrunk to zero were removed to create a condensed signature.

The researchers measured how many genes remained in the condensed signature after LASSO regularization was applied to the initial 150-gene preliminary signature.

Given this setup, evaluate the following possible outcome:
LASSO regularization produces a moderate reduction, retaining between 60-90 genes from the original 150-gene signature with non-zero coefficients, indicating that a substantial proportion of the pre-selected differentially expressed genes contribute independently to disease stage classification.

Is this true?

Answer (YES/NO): NO